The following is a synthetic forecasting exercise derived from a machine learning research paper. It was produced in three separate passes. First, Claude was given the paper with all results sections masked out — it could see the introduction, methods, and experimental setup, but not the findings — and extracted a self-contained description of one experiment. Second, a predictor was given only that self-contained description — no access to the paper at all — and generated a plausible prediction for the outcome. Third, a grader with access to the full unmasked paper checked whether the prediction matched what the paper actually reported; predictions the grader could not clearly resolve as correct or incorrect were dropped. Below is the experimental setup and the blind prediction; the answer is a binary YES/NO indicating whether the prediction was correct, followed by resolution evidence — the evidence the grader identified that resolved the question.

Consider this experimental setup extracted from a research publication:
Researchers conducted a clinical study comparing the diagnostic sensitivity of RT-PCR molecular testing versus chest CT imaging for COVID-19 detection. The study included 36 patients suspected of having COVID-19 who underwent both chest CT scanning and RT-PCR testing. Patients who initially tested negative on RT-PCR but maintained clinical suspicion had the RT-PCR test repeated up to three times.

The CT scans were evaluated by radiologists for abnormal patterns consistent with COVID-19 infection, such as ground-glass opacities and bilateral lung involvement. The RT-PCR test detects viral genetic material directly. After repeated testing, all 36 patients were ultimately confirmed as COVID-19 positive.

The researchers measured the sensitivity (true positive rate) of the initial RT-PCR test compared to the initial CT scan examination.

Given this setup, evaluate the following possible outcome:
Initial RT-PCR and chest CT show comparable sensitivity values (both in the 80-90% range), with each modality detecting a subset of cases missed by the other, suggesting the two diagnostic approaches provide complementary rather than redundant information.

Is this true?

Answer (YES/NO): NO